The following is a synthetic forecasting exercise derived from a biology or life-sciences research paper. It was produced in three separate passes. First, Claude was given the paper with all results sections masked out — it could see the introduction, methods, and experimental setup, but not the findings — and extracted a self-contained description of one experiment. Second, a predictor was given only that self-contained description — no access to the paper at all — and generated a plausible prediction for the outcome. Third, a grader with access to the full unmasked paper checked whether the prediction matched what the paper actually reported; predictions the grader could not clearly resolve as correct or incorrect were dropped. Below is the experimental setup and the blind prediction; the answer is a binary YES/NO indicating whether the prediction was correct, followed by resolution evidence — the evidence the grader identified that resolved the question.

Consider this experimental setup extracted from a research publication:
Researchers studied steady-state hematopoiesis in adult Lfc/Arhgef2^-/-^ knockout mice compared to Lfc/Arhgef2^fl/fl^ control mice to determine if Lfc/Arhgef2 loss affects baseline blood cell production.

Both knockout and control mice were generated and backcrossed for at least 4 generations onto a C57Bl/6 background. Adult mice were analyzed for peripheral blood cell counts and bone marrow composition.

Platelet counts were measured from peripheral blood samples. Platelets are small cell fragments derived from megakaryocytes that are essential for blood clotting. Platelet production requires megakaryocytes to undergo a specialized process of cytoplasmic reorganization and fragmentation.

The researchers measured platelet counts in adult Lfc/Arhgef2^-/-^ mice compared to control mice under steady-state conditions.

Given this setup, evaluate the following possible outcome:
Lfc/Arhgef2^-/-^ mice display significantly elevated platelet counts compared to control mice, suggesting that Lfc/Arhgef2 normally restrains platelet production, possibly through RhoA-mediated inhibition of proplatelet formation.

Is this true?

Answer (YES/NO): NO